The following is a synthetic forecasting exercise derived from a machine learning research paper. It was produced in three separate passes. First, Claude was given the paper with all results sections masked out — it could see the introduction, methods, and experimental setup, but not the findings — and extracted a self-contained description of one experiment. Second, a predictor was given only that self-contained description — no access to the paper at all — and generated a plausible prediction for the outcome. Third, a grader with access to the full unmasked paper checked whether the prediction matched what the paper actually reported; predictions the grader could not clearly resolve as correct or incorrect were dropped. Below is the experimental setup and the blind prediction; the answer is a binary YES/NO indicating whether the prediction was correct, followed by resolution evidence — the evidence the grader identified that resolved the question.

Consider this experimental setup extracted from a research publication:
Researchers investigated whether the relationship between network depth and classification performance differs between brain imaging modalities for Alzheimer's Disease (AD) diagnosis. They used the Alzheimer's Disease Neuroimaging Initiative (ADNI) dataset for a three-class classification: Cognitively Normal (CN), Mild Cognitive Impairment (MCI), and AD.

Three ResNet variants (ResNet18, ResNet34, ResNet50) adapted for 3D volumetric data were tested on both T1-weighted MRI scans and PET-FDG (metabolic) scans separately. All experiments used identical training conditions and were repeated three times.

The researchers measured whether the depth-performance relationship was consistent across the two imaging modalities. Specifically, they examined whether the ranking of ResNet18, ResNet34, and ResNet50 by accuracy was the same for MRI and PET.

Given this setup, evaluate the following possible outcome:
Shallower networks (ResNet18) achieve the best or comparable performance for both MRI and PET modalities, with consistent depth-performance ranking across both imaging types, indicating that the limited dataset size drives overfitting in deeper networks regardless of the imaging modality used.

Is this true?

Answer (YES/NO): NO